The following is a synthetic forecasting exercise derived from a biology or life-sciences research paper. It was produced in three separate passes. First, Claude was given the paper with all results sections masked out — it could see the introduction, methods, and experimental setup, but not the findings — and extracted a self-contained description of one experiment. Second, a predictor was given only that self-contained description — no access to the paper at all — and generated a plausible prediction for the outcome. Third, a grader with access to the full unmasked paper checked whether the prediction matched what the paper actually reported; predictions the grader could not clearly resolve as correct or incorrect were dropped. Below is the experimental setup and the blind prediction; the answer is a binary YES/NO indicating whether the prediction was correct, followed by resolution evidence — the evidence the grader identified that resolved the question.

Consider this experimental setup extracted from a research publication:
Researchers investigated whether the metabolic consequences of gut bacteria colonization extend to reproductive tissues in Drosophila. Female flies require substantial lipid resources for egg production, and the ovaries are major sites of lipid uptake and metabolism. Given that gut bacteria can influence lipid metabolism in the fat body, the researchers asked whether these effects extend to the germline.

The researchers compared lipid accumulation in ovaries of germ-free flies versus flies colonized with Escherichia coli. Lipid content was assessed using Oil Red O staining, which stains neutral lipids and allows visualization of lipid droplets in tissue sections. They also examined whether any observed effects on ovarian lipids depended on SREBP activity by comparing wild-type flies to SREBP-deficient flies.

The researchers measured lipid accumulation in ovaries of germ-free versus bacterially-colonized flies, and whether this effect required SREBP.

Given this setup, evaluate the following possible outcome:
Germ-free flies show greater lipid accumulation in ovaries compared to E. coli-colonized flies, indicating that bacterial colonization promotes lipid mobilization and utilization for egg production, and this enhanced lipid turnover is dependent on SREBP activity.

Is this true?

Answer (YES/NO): NO